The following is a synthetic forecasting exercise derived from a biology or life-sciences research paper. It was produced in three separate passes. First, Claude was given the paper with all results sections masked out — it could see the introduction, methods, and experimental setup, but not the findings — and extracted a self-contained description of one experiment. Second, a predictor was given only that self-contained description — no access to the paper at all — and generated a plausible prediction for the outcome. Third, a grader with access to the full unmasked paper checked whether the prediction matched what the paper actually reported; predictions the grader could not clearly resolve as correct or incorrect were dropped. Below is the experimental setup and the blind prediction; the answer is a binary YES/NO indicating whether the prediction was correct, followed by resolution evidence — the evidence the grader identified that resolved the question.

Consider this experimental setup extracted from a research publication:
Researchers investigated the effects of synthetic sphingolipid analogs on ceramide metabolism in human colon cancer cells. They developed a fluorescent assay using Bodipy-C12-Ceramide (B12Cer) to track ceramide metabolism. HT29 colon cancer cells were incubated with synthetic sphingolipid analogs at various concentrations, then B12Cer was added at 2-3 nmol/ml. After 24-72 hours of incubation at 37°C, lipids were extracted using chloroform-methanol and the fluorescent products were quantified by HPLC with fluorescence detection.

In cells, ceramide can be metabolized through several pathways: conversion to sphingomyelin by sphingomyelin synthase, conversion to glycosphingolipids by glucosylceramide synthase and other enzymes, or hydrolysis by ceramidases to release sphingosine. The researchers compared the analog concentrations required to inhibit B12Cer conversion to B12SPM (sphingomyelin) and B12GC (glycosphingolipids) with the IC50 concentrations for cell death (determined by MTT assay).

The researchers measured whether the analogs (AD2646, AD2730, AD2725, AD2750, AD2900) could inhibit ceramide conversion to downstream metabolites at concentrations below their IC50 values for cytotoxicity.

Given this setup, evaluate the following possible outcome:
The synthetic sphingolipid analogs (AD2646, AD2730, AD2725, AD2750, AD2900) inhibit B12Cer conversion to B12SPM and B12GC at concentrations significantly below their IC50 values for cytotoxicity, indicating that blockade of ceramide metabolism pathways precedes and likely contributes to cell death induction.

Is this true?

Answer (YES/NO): YES